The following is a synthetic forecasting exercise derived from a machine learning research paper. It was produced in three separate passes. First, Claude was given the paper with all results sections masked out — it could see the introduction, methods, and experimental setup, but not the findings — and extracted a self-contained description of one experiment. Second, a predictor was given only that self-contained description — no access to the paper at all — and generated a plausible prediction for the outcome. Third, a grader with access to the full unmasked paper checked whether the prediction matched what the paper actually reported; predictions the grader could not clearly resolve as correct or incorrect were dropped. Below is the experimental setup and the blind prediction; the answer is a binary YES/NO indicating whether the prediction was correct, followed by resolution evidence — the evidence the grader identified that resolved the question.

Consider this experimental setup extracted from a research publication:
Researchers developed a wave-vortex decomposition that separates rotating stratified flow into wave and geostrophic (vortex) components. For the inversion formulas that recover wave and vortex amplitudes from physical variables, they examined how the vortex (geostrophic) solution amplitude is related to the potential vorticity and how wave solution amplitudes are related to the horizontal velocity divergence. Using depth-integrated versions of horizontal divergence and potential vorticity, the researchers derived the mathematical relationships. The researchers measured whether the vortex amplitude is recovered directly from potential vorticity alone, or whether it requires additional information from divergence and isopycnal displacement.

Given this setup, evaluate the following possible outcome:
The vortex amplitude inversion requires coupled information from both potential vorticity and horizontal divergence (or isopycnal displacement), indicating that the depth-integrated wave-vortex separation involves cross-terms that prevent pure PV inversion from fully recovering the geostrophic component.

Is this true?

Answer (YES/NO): NO